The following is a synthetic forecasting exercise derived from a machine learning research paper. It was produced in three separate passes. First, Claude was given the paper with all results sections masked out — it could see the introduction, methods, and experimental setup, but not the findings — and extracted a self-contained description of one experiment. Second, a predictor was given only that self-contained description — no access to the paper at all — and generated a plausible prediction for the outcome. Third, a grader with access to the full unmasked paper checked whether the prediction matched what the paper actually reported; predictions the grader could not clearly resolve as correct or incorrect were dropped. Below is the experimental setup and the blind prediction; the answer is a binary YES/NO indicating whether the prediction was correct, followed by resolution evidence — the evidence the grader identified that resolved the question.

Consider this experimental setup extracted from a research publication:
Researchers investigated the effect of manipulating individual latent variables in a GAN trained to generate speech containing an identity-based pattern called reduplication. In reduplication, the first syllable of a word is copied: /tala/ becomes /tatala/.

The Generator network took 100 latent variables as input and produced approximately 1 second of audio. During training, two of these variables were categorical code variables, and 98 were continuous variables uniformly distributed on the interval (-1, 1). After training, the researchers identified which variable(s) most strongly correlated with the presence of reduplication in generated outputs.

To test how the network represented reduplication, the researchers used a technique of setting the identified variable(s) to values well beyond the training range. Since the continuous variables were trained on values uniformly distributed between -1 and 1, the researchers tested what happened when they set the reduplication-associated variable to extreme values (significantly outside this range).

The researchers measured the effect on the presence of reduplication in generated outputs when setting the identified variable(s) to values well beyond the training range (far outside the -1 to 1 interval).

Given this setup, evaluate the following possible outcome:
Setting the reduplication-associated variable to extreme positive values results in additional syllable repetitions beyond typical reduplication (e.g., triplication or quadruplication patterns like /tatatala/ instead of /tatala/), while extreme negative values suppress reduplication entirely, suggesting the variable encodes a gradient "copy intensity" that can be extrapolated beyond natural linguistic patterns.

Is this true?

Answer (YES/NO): NO